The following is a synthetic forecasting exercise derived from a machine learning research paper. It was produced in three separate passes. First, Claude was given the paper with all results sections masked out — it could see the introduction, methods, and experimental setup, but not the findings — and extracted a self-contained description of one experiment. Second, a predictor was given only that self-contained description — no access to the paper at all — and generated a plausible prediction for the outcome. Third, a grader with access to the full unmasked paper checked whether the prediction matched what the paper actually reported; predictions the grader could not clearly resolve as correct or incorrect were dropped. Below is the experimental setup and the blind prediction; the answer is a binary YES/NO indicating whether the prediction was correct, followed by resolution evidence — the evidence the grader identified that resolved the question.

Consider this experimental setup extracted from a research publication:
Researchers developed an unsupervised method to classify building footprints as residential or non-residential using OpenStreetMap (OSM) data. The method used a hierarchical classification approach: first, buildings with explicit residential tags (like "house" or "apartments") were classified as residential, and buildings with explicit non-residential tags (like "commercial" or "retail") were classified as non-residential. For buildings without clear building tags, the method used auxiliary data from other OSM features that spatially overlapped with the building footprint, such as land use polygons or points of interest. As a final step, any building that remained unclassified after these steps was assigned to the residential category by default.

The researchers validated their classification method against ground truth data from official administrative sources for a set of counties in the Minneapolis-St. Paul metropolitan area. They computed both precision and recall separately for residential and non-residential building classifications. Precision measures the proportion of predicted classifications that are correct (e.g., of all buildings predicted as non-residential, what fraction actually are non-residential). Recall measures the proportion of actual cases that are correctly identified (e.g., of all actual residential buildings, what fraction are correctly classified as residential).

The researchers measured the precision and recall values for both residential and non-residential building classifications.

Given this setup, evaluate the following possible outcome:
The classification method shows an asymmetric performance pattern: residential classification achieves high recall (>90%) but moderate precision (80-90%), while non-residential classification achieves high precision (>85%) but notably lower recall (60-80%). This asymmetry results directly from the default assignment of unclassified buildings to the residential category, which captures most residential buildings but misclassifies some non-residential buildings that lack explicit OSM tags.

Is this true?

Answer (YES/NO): NO